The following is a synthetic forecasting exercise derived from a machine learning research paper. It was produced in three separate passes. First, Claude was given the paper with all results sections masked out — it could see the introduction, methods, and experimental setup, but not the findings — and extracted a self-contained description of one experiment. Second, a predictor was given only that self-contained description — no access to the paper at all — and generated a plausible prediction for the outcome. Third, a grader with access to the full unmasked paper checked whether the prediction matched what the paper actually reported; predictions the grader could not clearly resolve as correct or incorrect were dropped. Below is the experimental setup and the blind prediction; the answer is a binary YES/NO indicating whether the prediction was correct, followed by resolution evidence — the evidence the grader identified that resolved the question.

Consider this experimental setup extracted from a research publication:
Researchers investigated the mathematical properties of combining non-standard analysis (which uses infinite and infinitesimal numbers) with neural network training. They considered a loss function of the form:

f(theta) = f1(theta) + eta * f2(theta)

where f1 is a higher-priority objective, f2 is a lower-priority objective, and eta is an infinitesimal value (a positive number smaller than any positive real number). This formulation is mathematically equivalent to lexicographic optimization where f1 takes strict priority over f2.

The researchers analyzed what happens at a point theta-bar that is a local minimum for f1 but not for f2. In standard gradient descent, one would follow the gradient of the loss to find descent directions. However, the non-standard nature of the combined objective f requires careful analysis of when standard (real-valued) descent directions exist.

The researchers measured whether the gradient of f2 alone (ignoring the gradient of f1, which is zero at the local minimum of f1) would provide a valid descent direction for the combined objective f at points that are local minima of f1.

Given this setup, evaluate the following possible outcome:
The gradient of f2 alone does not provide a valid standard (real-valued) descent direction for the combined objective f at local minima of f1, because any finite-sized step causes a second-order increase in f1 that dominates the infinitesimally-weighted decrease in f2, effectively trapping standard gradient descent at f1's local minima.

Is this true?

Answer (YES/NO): NO